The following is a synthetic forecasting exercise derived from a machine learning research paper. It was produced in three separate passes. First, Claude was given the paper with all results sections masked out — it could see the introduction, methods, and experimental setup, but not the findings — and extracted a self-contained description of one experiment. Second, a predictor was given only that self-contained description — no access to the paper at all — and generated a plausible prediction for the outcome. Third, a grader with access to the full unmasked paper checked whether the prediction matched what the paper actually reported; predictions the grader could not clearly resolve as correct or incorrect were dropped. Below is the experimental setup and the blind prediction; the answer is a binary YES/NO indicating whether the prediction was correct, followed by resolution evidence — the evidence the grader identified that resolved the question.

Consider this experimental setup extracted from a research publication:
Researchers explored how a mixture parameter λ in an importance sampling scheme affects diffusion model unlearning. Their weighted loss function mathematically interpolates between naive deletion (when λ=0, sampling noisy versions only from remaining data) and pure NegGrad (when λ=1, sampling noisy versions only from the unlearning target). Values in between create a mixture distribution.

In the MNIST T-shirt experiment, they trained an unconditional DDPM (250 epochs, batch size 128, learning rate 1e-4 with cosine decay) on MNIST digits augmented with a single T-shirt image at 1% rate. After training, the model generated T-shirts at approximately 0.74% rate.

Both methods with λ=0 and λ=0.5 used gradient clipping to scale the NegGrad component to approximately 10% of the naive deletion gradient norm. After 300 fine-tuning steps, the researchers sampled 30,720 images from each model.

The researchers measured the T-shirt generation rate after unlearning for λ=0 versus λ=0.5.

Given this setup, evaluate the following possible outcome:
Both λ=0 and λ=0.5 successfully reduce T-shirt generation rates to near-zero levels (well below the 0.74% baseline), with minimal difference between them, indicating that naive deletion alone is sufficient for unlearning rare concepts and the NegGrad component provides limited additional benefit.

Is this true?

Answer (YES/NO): NO